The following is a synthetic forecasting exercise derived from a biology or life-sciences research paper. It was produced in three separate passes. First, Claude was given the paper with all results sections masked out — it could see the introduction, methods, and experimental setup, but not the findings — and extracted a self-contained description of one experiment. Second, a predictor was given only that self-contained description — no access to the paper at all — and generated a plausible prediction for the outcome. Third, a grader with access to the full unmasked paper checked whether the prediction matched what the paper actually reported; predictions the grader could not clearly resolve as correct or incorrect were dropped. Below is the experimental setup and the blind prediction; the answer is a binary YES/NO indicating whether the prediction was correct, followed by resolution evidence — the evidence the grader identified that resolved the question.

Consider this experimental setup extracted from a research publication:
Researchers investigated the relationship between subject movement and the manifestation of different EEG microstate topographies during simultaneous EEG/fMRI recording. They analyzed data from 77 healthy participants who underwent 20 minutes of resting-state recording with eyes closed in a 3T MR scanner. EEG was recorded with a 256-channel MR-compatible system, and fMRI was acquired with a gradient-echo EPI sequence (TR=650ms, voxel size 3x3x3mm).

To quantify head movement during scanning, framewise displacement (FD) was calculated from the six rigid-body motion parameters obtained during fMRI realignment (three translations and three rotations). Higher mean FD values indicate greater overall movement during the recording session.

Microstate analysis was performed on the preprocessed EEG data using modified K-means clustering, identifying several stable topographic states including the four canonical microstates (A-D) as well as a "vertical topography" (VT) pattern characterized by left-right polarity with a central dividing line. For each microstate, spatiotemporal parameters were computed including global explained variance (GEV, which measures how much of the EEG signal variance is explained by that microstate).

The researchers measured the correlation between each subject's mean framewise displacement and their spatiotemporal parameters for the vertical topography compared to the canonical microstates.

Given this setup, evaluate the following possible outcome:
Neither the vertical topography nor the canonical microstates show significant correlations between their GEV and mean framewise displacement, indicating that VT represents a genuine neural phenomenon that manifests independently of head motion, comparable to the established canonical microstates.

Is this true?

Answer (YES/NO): NO